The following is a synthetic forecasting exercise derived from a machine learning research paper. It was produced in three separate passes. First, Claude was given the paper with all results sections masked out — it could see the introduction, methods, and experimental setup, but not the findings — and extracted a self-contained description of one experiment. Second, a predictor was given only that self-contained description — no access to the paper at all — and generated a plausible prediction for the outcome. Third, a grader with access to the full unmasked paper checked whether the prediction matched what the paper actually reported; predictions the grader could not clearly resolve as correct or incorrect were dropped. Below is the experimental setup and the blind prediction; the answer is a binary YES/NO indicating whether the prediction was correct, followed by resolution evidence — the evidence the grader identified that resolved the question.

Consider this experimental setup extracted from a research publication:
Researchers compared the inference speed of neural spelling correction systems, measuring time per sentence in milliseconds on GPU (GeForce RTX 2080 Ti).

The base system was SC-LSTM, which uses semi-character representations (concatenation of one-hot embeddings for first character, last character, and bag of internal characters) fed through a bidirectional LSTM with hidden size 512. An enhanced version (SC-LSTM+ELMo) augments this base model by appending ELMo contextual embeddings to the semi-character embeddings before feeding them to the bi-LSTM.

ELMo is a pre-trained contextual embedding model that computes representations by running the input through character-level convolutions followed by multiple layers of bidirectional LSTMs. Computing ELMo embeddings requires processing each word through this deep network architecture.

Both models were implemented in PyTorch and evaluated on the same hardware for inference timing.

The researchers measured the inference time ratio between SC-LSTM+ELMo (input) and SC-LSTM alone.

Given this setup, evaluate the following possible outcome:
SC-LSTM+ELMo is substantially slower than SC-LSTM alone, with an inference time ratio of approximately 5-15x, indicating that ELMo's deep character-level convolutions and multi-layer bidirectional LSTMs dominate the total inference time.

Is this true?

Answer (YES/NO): YES